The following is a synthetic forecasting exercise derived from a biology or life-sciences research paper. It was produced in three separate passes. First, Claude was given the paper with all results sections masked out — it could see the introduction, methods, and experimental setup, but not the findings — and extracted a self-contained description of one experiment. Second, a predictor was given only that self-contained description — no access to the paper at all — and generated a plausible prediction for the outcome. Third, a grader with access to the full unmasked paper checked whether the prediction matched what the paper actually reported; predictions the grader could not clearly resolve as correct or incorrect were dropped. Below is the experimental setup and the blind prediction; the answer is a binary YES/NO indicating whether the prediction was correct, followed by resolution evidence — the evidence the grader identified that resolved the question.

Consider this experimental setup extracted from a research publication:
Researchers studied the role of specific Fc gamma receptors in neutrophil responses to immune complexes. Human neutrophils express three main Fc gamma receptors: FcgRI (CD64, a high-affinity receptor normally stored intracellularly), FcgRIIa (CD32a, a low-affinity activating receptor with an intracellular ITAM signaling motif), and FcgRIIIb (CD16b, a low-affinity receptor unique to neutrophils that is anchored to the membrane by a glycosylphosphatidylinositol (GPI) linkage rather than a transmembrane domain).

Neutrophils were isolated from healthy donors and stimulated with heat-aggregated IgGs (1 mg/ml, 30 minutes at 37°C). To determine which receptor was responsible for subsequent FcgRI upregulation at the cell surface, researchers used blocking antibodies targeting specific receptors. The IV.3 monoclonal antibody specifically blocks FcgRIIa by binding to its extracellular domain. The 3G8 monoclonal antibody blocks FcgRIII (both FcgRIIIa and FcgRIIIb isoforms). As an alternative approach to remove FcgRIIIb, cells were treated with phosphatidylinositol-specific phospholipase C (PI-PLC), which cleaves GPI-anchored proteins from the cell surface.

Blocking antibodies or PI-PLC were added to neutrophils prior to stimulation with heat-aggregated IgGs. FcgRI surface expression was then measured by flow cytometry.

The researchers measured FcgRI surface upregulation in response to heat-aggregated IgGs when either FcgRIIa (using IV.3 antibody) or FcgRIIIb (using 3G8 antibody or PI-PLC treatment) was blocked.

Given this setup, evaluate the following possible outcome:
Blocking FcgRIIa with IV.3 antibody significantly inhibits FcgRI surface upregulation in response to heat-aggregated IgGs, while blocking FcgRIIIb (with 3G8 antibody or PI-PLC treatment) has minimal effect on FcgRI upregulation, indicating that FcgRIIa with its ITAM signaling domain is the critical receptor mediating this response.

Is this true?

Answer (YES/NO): NO